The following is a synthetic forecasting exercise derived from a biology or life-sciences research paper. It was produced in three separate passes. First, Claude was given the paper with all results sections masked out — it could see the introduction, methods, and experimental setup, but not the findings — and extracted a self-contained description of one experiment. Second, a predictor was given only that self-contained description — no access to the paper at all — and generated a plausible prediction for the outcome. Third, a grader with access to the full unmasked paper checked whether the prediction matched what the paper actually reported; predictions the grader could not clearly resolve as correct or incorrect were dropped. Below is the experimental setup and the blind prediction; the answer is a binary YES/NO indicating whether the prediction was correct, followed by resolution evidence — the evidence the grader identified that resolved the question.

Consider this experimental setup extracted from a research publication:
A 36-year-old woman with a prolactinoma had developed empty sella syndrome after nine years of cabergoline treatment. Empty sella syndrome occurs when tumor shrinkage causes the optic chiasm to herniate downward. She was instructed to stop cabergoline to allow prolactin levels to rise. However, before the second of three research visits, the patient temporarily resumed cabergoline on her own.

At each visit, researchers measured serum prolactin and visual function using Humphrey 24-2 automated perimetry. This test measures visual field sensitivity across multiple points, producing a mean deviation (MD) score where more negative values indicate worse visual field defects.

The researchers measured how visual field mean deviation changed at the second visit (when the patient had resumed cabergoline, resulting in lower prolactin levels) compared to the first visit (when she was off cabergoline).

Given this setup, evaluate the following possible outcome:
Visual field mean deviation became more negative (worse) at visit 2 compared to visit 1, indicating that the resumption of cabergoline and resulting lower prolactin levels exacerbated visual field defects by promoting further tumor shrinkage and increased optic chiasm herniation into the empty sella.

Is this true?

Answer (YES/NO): NO